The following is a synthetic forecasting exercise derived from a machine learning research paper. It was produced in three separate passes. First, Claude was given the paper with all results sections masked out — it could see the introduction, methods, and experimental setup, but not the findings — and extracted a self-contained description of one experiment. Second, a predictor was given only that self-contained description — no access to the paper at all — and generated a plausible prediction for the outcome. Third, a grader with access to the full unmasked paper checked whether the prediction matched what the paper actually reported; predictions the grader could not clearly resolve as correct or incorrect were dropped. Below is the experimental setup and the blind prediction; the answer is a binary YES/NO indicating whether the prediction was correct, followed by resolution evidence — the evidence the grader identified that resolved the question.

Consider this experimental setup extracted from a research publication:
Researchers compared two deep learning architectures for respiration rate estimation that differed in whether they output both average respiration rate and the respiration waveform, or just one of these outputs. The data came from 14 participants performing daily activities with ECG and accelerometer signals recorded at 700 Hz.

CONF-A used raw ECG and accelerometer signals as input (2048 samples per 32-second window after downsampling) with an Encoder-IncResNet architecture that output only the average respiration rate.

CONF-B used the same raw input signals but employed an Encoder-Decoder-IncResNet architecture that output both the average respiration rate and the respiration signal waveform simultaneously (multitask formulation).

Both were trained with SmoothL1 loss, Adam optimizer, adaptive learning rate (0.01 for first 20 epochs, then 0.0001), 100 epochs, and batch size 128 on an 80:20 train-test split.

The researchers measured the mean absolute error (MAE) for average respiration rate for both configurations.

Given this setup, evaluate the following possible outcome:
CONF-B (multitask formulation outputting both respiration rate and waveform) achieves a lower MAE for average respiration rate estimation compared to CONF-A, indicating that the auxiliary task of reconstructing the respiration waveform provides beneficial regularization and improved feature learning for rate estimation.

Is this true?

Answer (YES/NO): YES